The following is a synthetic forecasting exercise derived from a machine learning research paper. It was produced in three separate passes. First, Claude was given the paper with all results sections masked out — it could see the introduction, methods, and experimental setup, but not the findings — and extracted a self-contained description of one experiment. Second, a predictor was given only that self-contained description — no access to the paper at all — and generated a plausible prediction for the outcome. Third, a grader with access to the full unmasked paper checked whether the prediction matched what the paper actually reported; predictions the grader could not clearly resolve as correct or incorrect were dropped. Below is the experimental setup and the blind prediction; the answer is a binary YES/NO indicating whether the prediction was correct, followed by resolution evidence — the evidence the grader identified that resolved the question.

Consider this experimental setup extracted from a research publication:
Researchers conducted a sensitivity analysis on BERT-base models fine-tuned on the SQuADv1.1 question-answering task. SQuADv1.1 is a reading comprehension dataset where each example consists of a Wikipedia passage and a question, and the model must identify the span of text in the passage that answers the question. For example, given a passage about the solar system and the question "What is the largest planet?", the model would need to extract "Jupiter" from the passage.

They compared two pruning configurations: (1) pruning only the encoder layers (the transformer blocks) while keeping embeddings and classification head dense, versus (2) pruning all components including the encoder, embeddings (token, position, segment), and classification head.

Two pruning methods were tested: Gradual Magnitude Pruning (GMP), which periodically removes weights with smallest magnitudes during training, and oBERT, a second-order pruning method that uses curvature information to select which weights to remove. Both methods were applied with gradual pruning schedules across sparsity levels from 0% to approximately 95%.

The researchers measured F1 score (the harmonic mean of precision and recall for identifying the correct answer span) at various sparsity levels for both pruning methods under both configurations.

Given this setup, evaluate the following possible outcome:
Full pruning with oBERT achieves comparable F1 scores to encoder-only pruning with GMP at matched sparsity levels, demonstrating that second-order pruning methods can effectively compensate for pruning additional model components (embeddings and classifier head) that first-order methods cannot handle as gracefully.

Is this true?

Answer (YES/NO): NO